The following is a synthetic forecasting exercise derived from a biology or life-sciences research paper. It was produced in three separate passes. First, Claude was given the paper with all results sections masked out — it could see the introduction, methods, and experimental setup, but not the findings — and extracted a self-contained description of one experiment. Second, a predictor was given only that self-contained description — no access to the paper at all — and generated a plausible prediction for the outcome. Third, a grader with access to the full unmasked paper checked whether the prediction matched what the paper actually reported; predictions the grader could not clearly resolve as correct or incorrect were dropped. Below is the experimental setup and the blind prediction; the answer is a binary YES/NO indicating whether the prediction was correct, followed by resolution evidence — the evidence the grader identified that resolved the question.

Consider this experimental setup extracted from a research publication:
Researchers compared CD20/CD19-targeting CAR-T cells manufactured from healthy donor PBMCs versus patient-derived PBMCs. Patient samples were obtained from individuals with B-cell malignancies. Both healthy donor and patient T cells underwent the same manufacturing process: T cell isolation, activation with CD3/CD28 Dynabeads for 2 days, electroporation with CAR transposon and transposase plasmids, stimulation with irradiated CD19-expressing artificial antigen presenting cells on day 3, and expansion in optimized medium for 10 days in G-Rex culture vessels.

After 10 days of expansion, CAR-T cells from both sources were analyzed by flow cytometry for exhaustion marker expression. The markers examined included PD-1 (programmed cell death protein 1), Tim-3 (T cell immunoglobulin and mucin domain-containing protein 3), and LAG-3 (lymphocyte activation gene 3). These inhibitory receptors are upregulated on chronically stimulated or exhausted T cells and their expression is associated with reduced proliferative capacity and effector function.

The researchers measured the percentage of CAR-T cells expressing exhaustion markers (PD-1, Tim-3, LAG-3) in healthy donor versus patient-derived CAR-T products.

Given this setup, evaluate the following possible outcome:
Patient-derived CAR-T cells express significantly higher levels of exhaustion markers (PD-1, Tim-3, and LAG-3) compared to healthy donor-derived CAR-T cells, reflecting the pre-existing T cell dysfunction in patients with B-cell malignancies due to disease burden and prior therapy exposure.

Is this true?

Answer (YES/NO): NO